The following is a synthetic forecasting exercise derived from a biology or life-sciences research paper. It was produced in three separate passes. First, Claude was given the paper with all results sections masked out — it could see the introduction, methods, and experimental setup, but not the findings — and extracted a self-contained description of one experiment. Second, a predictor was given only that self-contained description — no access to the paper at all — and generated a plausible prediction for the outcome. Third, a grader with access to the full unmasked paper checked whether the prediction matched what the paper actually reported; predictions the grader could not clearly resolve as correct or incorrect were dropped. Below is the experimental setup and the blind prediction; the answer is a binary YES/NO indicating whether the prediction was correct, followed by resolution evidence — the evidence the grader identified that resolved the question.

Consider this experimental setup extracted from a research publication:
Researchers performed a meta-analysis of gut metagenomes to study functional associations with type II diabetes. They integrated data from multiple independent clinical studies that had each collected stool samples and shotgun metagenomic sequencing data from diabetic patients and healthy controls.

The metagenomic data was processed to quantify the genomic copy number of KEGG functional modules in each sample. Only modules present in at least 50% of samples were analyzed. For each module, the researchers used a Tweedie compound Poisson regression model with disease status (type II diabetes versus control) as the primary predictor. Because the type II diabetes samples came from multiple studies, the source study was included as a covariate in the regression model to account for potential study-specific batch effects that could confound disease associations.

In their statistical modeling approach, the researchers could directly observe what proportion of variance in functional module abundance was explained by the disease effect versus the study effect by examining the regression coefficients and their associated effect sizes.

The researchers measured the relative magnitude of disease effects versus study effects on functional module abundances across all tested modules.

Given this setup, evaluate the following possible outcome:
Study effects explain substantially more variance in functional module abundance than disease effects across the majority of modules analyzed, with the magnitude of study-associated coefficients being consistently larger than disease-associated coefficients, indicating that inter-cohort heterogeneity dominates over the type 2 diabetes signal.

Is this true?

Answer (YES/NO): YES